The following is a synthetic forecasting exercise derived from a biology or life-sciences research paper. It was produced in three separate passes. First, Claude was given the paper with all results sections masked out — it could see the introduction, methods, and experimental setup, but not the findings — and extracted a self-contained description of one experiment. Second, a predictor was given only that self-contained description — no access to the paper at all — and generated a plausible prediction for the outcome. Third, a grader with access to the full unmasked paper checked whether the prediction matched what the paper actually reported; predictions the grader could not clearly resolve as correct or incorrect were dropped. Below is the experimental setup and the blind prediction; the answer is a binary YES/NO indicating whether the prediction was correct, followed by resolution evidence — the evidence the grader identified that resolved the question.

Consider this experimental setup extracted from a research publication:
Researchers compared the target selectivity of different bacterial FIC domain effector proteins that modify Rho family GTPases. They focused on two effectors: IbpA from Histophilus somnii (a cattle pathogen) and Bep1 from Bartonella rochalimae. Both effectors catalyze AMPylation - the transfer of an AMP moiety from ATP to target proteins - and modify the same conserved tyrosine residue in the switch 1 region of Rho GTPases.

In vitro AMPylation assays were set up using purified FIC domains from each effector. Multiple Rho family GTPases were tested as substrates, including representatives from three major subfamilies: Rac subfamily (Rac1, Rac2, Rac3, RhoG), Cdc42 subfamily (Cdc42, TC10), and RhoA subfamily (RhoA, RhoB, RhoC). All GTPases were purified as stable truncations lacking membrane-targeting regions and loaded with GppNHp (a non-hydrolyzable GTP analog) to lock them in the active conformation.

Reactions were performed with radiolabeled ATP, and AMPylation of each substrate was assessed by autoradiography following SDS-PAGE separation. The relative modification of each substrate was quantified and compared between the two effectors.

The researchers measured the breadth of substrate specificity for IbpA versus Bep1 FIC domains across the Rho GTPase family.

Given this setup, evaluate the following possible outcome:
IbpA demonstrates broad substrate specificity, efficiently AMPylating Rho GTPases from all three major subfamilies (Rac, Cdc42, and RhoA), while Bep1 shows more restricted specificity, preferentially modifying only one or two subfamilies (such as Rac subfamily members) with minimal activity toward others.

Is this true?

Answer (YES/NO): YES